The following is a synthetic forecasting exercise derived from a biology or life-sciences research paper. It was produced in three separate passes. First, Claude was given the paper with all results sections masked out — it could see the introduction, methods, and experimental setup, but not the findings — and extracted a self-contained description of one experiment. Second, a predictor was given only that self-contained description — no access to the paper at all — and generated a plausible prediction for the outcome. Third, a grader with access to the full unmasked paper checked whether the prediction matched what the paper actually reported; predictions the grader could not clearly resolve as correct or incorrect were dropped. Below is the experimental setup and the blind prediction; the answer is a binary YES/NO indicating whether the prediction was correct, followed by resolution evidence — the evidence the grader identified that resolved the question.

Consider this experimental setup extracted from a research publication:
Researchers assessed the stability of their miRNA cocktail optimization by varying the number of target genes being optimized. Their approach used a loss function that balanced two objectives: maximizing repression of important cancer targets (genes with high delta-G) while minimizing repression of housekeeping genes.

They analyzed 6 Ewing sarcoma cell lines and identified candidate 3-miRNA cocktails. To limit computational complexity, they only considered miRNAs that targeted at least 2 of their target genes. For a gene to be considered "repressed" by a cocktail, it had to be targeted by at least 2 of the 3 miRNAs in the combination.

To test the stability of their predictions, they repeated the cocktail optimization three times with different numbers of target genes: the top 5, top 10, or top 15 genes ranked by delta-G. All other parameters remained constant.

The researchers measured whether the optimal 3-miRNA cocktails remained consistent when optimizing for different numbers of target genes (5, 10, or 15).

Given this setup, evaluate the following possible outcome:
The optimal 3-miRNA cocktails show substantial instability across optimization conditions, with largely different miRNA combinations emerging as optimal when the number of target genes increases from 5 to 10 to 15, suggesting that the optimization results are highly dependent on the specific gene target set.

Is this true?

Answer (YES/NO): NO